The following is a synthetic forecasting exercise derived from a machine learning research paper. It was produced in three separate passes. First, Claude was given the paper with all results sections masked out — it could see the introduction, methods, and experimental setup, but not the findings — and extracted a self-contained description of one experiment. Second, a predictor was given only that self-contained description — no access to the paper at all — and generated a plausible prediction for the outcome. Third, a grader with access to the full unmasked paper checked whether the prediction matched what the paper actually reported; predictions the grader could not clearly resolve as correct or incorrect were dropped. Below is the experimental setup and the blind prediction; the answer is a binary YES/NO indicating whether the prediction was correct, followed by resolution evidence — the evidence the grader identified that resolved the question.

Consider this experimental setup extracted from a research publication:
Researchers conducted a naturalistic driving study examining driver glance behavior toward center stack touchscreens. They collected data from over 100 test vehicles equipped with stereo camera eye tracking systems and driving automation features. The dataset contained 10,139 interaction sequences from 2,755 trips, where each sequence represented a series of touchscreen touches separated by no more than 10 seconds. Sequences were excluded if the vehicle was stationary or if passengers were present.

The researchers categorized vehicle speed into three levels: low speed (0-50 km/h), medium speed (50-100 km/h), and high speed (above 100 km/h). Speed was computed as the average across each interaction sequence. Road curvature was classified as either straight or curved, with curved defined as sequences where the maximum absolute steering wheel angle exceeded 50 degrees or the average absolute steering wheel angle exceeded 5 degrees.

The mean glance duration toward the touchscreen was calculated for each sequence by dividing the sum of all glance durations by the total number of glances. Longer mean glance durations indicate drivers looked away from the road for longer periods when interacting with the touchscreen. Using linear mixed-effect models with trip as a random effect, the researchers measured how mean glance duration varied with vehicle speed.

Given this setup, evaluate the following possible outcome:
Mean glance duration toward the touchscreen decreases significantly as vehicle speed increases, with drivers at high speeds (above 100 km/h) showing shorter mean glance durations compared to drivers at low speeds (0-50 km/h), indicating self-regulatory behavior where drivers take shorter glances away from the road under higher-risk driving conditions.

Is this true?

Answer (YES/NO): YES